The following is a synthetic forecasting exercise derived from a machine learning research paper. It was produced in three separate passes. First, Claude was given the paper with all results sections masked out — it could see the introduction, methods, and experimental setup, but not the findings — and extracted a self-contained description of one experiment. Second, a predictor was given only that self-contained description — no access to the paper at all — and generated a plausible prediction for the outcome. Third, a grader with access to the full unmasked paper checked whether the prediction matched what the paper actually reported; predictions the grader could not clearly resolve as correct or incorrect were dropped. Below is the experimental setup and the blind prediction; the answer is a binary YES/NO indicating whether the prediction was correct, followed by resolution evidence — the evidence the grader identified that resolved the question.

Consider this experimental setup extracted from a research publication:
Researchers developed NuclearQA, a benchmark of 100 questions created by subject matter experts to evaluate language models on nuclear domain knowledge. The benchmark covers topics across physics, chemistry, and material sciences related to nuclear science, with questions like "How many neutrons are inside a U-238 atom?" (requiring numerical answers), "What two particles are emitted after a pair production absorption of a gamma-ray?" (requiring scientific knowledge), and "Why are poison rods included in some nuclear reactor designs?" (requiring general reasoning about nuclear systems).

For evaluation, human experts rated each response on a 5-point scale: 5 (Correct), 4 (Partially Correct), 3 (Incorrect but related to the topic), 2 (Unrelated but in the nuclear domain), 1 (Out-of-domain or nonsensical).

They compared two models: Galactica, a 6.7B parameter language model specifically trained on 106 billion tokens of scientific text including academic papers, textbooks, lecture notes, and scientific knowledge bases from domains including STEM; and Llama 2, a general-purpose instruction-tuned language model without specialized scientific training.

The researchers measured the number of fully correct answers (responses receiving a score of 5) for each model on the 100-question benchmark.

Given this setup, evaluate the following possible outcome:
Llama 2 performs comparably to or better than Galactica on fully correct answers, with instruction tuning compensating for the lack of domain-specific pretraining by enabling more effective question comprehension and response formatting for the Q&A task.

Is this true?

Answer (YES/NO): YES